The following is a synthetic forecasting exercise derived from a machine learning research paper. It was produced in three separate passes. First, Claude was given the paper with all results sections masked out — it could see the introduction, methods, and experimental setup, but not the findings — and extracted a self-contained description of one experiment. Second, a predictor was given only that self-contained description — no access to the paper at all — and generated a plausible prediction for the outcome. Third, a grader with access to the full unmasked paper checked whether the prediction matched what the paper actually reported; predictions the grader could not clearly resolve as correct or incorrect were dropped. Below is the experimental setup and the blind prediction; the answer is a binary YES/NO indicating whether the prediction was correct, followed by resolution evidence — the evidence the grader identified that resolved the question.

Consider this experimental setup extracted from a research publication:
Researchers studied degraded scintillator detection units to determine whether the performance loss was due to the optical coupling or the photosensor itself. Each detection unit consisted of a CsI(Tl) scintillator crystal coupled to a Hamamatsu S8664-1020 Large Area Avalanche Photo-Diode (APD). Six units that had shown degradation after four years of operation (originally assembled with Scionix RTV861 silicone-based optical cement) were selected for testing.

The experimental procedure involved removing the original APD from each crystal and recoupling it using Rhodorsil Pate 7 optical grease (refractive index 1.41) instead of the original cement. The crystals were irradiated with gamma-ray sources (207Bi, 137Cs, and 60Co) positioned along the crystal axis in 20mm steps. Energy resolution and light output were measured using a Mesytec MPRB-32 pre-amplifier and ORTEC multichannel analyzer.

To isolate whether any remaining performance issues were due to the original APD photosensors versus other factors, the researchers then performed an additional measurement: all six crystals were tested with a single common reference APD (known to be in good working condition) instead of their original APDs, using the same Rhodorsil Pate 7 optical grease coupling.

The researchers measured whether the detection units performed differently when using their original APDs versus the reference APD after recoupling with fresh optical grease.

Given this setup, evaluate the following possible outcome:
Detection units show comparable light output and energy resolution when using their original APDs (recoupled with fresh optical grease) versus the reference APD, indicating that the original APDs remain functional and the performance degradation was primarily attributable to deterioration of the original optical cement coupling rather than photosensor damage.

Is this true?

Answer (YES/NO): YES